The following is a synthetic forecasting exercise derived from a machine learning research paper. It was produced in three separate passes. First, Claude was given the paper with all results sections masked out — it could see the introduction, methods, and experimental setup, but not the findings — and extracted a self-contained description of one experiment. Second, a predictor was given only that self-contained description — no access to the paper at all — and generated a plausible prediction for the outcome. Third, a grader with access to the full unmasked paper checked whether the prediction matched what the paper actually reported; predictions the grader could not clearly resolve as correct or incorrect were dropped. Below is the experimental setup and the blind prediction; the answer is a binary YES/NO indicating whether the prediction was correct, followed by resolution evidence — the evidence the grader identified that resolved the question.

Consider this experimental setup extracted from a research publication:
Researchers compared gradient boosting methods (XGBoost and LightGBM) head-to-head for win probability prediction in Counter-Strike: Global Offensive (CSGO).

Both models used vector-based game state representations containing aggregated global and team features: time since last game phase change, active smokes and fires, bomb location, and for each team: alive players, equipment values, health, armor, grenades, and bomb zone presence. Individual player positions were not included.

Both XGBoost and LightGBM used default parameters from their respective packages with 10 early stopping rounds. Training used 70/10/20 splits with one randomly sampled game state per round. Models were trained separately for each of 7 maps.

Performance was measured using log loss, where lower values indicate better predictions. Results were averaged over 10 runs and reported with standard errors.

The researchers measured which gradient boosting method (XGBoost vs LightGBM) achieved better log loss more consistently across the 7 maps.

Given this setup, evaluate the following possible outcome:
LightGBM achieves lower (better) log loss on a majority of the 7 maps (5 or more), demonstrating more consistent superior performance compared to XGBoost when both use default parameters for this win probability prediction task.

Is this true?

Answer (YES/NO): NO